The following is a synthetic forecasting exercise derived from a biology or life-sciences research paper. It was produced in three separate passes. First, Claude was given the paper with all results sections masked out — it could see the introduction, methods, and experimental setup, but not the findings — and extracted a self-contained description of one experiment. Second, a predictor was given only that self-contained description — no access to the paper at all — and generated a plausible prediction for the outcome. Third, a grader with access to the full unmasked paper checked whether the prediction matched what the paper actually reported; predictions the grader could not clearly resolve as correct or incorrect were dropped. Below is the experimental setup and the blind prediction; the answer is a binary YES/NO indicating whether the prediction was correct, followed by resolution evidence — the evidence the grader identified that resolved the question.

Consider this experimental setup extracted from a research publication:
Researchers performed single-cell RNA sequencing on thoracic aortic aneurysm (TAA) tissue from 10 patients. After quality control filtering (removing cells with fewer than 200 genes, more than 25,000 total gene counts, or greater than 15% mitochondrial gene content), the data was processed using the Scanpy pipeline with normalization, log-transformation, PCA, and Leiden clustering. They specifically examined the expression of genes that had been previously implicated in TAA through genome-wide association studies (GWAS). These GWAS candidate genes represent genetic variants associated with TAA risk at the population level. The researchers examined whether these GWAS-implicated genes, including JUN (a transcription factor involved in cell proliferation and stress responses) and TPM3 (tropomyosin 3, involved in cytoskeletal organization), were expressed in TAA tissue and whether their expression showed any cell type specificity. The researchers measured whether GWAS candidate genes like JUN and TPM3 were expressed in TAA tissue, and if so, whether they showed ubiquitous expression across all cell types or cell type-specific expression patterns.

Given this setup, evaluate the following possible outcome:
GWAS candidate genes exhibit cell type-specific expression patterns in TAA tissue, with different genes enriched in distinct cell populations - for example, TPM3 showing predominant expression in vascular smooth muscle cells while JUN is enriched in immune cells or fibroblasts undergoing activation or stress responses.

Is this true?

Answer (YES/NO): NO